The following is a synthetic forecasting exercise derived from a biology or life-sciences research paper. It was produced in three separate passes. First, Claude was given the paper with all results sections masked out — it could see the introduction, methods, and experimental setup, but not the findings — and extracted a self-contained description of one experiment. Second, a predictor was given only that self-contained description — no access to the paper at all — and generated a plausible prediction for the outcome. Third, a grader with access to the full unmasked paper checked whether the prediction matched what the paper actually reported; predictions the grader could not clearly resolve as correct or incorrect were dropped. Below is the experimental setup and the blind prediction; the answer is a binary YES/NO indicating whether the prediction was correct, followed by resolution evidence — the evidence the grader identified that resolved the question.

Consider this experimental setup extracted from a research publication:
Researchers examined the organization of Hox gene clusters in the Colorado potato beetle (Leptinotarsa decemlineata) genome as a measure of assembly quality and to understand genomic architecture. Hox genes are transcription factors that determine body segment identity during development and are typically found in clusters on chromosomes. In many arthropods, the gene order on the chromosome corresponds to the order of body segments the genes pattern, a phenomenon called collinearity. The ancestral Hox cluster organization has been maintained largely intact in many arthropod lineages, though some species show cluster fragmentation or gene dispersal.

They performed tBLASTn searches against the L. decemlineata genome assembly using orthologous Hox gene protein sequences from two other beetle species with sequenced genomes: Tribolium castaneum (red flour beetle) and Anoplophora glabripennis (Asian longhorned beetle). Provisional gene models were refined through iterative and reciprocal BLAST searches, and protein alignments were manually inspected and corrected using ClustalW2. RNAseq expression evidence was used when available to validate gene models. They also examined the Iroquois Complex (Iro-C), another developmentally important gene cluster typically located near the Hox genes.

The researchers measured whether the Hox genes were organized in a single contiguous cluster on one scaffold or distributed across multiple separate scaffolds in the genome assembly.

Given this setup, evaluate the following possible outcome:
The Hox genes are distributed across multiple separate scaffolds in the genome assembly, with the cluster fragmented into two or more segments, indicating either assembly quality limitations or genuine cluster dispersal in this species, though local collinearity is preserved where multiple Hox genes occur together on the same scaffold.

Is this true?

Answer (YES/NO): YES